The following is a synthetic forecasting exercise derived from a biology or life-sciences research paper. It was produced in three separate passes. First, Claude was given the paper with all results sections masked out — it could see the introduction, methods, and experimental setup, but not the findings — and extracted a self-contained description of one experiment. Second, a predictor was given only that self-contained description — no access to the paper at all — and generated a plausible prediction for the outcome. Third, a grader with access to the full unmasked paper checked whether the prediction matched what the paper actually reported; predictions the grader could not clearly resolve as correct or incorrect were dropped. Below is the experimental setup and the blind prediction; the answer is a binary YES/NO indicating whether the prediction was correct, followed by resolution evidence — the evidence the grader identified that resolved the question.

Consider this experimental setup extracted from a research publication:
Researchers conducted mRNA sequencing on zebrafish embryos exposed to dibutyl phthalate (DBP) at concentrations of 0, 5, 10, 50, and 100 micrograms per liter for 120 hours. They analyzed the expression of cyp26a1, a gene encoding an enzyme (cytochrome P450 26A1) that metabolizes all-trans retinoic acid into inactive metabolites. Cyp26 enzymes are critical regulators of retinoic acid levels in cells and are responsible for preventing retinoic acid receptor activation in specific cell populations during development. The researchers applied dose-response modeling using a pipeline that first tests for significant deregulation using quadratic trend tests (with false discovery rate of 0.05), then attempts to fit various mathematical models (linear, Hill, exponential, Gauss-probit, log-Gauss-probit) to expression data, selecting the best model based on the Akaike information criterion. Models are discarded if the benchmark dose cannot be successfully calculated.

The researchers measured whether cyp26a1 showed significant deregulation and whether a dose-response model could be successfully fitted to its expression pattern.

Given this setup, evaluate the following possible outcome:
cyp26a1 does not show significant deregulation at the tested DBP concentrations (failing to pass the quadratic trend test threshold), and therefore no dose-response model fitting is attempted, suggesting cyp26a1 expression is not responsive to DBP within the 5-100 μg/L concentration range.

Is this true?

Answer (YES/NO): NO